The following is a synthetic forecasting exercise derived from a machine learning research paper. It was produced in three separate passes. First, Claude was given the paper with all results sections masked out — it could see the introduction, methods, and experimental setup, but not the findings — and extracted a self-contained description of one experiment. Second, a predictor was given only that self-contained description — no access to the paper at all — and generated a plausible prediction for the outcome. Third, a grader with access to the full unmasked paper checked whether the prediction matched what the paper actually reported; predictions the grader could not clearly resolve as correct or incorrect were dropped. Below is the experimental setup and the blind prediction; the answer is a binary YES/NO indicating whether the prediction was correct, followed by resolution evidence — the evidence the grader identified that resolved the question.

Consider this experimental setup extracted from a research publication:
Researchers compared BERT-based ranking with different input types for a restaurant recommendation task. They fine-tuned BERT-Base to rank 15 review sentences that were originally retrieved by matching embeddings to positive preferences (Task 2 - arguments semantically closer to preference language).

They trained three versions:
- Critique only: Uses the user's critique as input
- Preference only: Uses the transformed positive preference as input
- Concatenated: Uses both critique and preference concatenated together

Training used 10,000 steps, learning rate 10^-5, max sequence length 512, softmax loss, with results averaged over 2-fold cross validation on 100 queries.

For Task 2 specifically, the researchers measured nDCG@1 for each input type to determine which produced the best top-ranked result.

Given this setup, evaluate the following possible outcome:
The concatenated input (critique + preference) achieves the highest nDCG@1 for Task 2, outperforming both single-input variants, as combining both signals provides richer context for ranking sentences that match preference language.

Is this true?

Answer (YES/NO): YES